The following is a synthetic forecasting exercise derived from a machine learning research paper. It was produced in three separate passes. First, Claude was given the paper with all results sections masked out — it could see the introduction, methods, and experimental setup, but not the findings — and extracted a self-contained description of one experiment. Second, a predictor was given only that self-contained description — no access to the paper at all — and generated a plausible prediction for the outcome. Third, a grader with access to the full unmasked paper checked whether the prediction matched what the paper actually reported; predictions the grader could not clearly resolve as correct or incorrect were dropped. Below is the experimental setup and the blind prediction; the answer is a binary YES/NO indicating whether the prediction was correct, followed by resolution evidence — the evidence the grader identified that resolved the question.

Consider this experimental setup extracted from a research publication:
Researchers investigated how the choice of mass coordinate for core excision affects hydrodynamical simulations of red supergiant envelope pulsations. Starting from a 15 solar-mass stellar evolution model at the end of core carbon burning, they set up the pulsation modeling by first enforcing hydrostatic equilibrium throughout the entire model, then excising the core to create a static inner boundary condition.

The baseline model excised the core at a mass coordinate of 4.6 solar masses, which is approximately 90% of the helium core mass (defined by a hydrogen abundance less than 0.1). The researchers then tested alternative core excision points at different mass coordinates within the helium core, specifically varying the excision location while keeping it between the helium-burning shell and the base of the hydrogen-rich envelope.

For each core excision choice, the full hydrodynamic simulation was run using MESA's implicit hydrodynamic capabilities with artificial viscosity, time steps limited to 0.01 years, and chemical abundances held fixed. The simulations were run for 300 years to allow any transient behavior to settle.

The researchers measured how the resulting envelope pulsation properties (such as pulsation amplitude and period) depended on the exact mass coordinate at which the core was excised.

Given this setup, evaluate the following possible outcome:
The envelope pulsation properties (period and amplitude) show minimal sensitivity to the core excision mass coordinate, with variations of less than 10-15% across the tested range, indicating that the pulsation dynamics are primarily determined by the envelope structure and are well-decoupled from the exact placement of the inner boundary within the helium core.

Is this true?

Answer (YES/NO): YES